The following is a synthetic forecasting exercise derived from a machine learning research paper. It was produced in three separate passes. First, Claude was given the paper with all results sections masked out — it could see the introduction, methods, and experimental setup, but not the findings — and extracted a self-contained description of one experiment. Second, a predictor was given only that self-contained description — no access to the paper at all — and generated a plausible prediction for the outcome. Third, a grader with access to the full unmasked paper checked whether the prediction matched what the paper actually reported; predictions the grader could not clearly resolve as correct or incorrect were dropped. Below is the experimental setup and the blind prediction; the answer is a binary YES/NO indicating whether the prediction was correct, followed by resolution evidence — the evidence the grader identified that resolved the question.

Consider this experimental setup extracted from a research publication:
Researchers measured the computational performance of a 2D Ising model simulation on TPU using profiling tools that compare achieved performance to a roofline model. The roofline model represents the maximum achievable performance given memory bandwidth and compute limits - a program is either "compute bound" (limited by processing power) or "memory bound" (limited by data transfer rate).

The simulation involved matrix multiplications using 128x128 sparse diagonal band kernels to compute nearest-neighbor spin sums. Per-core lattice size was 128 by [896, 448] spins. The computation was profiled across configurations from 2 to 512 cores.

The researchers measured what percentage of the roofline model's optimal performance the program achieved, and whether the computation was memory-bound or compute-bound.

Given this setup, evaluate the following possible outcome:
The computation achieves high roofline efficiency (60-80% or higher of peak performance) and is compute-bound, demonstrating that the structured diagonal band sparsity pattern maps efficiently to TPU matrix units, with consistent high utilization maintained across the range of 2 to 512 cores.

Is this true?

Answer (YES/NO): NO